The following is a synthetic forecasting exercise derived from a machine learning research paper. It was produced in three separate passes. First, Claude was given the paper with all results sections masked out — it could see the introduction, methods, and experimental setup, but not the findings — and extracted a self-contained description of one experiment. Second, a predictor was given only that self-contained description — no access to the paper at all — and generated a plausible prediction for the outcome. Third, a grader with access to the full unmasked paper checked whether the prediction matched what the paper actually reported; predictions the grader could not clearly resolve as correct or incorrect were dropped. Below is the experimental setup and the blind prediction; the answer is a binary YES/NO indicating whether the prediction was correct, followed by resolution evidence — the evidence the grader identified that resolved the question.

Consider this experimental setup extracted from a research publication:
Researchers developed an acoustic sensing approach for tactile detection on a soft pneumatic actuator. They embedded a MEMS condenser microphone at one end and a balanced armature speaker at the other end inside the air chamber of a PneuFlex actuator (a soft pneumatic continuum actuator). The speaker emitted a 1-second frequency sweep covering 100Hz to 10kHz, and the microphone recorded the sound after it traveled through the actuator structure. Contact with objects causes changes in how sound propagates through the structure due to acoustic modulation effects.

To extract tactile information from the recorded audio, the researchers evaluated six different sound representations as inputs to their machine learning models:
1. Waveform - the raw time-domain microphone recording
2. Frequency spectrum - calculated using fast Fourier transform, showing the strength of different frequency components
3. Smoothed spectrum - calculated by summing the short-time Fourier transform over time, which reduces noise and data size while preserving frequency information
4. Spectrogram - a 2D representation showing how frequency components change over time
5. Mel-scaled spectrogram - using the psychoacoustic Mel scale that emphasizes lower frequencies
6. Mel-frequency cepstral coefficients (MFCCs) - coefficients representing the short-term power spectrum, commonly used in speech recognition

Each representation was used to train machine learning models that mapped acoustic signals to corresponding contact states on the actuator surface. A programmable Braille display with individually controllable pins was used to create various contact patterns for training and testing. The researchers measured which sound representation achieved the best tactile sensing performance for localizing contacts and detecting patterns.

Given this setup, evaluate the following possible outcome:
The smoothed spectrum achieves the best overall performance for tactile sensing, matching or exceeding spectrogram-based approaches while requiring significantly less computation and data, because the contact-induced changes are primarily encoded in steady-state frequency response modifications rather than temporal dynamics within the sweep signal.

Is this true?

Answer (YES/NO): NO